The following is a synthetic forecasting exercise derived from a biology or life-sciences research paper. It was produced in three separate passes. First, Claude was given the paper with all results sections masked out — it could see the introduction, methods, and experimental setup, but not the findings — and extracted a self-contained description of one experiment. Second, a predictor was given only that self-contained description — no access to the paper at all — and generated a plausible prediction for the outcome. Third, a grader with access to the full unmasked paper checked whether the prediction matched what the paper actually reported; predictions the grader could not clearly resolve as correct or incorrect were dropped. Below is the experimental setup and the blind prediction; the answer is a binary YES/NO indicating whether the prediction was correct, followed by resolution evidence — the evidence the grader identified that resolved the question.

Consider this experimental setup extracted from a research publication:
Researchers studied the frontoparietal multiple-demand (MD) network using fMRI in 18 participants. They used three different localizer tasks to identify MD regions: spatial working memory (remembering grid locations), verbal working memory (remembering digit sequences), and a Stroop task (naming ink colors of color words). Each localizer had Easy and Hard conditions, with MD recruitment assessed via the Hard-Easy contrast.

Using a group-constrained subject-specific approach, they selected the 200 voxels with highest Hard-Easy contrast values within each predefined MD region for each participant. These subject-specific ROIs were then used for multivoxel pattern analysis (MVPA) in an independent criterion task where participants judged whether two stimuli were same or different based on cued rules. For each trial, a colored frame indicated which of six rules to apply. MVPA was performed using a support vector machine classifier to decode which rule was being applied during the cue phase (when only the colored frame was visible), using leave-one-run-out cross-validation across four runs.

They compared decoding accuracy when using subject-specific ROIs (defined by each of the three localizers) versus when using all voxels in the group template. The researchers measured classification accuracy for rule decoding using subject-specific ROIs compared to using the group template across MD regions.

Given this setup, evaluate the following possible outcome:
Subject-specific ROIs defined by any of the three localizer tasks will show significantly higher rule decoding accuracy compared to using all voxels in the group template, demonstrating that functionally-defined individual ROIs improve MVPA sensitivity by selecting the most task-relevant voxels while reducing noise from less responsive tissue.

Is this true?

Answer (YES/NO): NO